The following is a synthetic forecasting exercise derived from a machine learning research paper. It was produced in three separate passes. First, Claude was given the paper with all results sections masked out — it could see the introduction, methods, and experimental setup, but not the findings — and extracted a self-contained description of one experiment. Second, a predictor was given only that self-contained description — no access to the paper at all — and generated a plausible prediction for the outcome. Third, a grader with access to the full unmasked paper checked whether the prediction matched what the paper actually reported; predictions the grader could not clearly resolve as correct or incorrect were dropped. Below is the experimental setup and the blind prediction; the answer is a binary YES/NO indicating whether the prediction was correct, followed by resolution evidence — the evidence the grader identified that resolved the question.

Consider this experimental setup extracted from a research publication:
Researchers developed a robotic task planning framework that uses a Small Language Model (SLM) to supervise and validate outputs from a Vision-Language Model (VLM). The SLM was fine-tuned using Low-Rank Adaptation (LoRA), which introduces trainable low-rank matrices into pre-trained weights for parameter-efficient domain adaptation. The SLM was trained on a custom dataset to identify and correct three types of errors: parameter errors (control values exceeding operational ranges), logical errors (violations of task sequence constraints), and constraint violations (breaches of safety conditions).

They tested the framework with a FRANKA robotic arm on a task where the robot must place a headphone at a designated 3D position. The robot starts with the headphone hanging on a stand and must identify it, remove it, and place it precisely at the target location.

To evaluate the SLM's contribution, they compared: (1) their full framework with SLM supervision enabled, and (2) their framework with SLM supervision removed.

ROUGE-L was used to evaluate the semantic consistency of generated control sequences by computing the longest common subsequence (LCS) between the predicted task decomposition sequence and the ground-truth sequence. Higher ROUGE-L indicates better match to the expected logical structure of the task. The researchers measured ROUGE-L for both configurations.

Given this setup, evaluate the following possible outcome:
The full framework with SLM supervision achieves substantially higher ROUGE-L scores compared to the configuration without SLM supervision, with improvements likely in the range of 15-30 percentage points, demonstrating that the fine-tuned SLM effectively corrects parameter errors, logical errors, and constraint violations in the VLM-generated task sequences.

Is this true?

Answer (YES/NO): NO